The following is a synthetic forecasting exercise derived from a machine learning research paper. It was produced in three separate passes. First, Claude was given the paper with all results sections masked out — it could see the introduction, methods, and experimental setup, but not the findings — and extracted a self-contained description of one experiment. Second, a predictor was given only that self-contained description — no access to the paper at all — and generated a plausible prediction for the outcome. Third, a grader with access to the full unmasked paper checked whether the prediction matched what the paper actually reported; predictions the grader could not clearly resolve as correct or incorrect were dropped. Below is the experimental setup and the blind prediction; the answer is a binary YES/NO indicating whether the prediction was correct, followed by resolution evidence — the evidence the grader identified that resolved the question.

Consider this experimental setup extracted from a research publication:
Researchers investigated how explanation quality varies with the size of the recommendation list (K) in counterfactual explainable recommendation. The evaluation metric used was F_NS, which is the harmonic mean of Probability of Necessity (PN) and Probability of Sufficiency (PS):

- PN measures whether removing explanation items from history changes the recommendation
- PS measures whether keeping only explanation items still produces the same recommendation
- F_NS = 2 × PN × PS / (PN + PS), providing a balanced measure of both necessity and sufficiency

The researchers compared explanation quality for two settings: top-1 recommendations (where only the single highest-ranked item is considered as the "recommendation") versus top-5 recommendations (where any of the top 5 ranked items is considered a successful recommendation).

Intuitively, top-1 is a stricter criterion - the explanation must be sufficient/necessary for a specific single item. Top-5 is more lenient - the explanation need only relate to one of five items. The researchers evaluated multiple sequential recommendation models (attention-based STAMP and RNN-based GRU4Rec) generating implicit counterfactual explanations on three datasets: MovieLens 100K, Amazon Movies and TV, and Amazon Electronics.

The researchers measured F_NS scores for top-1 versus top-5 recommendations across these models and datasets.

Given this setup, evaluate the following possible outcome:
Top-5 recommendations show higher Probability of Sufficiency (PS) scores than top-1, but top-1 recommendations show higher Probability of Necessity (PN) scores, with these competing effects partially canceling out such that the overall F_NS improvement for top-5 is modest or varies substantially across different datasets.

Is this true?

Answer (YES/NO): NO